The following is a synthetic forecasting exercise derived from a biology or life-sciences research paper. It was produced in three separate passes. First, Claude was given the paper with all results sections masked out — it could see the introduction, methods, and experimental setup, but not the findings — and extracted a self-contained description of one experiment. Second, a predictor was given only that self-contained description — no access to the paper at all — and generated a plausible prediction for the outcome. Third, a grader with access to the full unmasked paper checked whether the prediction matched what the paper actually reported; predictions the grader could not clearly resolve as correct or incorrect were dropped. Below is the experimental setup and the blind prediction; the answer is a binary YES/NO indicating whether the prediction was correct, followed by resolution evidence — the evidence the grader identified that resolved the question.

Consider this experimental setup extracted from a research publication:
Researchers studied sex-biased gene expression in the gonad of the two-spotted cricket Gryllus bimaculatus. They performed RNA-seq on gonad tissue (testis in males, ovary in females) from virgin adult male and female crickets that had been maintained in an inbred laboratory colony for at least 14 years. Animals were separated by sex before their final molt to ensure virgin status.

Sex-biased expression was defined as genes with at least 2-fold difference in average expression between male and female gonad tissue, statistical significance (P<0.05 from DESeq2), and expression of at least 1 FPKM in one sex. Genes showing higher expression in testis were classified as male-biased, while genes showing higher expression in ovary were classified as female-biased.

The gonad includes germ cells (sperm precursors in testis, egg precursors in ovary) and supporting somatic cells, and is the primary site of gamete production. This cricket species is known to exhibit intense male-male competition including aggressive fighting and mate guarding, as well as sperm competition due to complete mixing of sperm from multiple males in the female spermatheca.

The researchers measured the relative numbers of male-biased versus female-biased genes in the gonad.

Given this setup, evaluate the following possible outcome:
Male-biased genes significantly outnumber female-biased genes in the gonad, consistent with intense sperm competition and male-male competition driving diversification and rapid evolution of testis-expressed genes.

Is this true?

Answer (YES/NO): NO